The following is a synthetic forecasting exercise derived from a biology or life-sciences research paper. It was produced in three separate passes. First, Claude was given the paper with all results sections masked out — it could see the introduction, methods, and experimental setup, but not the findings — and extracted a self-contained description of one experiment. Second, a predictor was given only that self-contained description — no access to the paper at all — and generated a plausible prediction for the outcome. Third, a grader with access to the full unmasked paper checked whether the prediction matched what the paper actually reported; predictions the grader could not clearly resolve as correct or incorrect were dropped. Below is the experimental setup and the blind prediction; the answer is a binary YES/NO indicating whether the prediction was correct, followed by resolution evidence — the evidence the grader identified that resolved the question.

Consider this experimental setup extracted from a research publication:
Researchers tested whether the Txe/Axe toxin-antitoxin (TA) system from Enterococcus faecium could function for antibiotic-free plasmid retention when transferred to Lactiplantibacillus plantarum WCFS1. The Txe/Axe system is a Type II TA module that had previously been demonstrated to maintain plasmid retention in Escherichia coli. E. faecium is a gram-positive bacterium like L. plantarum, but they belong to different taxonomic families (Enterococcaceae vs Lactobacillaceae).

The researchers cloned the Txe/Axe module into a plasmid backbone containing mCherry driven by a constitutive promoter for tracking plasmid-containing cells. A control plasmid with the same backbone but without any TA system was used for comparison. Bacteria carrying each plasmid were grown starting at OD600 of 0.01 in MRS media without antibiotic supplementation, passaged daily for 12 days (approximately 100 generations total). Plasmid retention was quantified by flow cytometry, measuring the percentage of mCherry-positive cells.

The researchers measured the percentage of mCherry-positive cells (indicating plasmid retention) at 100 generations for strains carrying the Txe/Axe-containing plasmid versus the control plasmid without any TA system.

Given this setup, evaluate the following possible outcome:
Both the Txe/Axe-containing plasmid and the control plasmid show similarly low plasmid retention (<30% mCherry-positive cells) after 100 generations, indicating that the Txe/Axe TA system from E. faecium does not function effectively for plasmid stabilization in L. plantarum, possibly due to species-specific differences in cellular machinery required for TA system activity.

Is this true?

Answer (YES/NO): YES